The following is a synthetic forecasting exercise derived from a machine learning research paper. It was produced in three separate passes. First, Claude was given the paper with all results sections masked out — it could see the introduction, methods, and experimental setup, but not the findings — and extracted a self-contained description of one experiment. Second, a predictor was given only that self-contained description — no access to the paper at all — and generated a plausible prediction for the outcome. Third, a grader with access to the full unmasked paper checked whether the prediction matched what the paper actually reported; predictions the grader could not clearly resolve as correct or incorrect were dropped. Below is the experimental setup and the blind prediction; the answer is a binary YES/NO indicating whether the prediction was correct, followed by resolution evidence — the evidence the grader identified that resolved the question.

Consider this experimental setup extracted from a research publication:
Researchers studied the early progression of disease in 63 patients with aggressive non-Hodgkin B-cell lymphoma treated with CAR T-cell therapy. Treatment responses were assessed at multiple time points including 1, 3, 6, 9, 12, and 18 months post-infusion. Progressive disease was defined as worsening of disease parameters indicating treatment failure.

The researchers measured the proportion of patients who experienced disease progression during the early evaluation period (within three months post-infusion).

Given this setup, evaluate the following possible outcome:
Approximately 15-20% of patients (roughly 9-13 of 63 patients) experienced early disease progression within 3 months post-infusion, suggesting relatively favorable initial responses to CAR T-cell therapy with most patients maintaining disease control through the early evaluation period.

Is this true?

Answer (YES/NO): NO